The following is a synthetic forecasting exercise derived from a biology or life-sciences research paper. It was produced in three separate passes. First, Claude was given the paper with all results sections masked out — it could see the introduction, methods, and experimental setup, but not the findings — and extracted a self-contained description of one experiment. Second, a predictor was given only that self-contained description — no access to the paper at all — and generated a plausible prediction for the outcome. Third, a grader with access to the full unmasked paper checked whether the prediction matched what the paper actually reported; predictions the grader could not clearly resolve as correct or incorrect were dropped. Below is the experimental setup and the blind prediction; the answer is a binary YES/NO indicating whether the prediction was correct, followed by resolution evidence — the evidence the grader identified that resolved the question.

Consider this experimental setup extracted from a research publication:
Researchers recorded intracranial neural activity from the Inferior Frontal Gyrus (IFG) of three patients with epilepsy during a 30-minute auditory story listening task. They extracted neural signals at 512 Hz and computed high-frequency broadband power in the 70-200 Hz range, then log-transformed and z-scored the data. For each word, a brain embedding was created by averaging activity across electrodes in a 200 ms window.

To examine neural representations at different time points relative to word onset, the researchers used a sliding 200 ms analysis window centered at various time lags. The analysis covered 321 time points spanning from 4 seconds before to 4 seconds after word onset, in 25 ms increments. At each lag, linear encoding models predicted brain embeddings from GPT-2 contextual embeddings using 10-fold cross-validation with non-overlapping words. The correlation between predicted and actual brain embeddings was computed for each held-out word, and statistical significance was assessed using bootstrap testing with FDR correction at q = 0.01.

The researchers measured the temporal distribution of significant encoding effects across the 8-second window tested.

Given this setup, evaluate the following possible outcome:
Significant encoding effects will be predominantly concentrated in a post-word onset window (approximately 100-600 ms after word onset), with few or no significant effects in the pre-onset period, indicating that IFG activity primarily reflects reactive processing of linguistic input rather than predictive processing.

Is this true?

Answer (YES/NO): NO